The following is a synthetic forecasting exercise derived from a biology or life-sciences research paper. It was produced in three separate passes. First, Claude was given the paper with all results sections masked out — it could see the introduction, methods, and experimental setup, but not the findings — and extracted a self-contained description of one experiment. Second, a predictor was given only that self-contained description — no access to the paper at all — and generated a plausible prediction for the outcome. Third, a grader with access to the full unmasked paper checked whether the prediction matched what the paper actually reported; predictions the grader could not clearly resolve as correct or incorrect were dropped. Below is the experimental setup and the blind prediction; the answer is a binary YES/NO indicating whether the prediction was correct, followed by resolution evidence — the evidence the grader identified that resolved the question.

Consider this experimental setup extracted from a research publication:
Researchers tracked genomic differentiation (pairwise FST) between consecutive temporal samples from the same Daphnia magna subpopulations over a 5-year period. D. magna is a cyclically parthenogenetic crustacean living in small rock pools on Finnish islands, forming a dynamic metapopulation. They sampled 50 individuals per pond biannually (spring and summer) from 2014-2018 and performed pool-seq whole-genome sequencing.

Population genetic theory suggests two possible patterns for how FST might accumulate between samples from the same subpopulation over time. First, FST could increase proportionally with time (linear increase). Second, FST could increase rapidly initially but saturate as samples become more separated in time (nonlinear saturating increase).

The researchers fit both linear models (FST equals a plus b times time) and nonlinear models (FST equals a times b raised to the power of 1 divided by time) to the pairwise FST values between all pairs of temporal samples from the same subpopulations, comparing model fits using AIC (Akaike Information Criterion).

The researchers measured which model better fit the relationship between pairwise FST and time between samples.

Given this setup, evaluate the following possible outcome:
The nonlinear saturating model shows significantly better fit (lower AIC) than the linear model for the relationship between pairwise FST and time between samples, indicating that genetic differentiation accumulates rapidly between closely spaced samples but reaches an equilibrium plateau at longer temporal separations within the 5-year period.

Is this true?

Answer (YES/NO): YES